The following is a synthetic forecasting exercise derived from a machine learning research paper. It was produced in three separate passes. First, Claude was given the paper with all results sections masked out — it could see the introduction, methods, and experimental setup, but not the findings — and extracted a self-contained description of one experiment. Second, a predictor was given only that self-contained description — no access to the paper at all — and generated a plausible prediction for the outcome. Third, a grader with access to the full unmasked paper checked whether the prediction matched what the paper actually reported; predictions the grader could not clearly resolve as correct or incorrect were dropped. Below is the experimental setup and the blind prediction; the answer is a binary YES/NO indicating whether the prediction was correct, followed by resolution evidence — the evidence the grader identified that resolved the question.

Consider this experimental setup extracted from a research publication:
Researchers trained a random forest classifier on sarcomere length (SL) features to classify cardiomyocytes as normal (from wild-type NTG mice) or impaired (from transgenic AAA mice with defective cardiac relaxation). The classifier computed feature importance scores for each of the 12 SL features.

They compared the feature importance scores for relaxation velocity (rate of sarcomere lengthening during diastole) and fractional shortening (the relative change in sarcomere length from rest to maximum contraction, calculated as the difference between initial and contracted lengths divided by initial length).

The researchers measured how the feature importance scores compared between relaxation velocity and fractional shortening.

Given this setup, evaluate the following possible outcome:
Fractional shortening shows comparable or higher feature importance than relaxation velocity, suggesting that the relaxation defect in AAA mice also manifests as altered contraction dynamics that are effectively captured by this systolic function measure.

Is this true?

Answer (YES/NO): YES